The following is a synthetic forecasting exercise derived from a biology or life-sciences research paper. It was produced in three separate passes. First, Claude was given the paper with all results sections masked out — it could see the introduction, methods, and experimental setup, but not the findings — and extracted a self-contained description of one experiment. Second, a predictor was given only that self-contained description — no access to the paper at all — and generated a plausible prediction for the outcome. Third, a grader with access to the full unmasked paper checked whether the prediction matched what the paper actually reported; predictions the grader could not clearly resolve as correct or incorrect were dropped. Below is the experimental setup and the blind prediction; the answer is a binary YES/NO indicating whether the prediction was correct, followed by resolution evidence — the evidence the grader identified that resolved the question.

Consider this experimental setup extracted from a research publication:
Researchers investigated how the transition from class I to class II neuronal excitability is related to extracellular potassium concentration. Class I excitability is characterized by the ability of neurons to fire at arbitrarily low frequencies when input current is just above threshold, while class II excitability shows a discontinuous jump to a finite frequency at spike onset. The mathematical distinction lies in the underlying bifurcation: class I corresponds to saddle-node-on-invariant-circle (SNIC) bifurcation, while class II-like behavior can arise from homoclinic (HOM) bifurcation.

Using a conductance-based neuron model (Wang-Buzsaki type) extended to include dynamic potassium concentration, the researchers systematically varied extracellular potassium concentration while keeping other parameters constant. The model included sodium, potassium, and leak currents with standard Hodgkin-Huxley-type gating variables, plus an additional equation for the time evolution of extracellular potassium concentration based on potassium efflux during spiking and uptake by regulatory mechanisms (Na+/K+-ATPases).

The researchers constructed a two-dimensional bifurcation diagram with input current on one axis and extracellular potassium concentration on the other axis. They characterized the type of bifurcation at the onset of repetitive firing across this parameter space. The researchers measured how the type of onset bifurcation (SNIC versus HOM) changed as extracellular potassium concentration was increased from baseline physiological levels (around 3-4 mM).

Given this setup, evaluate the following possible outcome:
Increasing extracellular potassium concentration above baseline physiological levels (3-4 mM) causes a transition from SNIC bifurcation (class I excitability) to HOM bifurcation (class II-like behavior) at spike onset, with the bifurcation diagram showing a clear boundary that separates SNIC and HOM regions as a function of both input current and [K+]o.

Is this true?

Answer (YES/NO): YES